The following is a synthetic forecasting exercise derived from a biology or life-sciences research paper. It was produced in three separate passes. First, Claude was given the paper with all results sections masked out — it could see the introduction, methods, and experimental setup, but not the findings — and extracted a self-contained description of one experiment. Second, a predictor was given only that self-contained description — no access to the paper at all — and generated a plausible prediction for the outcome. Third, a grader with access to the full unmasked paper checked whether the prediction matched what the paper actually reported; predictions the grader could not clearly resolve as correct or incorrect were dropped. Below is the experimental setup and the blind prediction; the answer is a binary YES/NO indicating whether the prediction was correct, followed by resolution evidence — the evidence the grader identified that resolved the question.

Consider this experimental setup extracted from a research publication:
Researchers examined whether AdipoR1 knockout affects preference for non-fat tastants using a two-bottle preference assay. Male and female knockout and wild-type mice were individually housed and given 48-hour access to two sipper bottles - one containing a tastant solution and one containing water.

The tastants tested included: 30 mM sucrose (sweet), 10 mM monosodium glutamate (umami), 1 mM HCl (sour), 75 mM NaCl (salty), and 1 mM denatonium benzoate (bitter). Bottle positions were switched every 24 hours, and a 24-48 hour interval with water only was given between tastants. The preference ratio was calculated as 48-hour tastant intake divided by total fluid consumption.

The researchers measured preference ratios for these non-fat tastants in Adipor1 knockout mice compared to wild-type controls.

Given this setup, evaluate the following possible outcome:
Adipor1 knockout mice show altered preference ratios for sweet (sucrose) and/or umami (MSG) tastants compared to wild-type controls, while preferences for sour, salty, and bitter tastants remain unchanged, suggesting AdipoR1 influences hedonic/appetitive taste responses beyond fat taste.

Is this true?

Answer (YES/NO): NO